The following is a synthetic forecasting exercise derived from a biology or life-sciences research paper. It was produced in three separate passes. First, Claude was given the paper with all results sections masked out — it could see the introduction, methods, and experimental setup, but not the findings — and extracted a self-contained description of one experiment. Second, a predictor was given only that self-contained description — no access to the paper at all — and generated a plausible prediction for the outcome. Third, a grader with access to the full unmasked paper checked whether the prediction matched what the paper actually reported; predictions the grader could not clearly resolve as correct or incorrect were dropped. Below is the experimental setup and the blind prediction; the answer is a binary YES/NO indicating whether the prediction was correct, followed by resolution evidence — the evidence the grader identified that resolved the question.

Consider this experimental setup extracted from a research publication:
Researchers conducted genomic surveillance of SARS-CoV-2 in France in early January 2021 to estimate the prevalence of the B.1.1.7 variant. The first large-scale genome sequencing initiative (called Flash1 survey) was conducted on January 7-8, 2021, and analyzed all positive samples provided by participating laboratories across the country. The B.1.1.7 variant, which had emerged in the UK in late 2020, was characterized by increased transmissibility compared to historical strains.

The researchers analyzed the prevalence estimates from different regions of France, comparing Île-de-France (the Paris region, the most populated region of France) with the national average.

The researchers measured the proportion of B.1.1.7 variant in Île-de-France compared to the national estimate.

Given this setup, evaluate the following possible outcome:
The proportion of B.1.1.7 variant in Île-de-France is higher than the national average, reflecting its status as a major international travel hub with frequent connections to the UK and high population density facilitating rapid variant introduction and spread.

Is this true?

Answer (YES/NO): YES